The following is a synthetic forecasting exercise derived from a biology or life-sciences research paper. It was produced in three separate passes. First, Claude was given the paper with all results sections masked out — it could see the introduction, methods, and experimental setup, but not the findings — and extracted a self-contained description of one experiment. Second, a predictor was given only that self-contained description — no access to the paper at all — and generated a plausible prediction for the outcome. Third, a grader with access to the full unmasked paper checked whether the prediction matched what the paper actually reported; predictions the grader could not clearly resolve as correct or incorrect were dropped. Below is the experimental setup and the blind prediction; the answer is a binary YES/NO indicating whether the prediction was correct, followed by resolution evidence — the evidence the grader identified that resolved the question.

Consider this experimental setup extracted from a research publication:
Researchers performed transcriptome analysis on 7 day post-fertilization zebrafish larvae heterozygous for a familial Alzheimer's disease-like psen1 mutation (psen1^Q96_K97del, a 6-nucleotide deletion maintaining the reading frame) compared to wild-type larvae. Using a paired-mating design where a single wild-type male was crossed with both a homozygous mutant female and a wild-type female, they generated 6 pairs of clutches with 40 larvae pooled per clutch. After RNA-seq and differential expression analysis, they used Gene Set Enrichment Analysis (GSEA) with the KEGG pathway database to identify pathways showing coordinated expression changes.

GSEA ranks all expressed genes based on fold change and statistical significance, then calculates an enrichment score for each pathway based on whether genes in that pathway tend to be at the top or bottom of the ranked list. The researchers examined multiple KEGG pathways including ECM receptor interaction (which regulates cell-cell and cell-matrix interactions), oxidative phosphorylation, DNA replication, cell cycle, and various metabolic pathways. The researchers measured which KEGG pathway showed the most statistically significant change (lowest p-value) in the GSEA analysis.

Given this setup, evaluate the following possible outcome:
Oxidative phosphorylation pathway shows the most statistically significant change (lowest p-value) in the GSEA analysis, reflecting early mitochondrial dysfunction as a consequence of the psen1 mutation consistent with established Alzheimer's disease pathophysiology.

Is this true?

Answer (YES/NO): NO